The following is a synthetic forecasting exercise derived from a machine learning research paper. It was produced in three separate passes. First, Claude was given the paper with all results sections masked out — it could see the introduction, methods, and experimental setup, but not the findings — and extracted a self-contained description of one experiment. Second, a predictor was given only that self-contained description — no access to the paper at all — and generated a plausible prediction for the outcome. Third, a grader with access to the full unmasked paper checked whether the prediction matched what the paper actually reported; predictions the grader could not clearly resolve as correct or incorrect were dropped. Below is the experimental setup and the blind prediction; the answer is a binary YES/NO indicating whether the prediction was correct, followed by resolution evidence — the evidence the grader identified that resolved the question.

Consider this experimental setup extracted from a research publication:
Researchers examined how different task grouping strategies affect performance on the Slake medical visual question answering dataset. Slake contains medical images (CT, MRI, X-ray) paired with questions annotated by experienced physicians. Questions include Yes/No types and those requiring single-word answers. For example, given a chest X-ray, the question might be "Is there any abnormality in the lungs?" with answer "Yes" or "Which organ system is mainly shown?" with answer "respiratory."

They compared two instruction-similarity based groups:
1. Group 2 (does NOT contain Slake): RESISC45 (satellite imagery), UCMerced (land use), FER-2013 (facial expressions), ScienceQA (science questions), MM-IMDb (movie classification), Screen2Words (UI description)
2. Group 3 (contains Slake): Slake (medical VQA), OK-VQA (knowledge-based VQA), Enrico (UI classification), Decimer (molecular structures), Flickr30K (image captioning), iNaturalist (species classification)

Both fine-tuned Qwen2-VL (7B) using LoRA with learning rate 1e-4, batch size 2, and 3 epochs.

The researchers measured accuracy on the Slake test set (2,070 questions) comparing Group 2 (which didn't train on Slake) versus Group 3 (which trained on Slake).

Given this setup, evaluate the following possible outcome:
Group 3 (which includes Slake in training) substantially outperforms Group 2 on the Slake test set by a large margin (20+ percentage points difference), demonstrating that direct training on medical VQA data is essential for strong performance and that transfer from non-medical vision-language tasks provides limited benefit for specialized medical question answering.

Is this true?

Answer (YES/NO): NO